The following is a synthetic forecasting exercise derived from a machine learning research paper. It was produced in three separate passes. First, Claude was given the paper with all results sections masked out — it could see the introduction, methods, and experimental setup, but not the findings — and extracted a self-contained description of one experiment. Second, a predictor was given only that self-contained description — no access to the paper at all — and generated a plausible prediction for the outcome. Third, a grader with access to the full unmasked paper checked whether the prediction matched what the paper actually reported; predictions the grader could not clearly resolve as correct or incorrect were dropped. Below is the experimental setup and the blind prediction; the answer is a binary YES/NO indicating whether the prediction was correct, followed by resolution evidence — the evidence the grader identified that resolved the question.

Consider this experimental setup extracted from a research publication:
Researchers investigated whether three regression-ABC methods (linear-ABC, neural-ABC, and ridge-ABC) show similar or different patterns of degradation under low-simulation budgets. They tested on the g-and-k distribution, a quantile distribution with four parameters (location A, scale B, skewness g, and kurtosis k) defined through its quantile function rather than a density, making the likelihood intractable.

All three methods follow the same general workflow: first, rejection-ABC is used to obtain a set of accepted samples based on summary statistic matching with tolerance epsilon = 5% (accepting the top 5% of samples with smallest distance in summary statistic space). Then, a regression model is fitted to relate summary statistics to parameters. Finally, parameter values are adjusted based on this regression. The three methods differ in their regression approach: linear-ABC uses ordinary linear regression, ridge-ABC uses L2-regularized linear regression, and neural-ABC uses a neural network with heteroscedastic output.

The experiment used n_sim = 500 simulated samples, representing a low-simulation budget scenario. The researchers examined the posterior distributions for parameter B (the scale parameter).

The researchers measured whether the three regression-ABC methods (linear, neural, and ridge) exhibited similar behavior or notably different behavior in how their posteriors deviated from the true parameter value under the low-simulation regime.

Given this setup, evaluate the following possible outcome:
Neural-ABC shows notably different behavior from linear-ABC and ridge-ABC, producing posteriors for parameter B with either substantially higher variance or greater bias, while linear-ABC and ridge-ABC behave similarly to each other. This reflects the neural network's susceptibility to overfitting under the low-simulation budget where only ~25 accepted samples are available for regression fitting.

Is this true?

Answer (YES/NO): NO